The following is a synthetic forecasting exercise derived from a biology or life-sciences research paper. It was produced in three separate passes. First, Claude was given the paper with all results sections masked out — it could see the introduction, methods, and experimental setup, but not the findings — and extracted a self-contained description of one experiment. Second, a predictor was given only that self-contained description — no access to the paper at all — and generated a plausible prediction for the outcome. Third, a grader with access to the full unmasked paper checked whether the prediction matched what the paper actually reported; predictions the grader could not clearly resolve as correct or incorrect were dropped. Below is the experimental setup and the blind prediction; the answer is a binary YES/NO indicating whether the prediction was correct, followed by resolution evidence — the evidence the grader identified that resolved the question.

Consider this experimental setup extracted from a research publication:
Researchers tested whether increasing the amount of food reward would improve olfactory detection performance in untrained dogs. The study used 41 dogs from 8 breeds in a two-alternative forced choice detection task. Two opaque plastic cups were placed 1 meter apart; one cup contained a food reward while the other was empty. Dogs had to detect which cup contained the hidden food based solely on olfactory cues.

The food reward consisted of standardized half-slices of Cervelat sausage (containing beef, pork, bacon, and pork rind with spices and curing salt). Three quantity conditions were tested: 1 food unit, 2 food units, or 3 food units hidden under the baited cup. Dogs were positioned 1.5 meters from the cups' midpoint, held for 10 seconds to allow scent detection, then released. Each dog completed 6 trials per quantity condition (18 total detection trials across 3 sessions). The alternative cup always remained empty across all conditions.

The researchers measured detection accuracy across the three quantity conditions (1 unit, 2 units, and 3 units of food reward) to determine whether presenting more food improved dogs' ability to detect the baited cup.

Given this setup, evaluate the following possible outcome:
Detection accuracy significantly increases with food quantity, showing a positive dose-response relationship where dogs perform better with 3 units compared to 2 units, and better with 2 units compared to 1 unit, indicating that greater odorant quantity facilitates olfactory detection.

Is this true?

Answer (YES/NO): NO